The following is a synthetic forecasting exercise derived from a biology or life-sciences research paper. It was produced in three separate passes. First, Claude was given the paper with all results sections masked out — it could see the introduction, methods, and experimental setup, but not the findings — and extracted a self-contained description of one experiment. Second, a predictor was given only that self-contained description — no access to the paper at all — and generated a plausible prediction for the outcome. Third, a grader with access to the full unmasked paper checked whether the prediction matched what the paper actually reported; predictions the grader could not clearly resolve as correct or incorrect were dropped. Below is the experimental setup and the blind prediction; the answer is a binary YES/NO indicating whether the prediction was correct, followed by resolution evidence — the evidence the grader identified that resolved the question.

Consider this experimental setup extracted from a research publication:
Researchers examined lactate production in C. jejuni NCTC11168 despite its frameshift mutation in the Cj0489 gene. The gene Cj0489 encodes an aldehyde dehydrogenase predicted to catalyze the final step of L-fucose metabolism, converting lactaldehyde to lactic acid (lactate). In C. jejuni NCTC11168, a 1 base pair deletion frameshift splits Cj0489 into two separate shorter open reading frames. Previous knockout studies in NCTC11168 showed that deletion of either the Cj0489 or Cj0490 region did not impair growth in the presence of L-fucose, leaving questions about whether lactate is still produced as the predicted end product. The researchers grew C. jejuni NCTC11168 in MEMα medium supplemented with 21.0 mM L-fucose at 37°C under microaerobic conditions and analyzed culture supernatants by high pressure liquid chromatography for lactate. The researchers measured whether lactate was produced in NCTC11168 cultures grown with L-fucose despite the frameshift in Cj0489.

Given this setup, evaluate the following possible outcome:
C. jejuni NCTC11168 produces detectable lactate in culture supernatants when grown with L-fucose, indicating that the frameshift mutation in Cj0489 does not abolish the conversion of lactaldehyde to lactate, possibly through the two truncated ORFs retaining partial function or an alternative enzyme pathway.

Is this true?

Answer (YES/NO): YES